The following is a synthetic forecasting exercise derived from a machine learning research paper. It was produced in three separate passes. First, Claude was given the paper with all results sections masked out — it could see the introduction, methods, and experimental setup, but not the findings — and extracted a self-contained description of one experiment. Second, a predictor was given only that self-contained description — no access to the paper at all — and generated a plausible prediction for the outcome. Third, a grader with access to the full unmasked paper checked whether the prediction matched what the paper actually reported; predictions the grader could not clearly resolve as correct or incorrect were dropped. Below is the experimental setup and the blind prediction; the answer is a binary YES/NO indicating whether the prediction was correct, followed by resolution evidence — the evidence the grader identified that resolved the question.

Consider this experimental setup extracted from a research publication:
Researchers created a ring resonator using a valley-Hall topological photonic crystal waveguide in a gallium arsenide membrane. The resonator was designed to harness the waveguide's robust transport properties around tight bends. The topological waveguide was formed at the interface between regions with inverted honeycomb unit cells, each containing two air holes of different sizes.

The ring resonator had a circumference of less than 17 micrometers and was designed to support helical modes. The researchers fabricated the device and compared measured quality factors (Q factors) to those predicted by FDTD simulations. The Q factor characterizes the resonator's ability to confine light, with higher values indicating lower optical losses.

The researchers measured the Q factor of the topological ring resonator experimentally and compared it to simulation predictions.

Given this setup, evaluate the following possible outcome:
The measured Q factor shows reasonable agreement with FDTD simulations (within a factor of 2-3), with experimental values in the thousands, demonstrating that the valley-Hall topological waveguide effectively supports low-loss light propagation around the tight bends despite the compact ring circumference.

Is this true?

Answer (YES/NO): NO